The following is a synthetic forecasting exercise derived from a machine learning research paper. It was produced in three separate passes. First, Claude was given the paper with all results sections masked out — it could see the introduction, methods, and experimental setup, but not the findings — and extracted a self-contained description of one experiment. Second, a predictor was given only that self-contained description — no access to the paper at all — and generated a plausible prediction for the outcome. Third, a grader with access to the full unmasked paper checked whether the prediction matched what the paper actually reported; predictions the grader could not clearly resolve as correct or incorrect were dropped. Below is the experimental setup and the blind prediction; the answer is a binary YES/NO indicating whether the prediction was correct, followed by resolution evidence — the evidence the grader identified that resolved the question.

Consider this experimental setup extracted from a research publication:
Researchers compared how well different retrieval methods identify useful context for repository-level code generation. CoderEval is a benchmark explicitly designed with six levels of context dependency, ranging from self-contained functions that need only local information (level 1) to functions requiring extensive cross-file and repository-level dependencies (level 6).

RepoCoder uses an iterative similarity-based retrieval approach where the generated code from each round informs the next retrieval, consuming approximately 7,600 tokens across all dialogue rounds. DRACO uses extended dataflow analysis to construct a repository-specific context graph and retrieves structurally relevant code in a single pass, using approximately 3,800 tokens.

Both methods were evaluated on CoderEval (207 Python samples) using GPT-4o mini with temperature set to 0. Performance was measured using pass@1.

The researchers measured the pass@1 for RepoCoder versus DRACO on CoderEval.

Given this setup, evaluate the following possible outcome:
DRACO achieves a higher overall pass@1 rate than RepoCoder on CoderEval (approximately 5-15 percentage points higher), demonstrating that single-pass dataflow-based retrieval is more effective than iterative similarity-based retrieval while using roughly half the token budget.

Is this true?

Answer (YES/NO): NO